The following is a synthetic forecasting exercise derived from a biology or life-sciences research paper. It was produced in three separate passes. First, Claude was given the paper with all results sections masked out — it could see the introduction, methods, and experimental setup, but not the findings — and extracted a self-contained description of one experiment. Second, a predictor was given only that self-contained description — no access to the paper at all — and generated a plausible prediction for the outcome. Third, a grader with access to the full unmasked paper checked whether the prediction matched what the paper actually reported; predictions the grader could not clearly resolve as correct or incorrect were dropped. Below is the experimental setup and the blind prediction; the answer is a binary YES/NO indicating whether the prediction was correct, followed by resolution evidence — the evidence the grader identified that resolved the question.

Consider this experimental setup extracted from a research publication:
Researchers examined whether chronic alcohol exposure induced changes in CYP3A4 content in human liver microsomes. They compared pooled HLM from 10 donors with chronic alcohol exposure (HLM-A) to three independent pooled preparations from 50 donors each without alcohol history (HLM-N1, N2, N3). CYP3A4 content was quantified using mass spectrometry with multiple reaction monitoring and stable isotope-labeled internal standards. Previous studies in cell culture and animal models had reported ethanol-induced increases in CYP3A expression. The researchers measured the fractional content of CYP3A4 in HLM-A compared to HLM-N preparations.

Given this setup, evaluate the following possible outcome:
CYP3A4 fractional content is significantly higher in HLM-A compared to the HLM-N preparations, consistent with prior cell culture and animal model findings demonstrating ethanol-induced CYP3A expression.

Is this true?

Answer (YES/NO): NO